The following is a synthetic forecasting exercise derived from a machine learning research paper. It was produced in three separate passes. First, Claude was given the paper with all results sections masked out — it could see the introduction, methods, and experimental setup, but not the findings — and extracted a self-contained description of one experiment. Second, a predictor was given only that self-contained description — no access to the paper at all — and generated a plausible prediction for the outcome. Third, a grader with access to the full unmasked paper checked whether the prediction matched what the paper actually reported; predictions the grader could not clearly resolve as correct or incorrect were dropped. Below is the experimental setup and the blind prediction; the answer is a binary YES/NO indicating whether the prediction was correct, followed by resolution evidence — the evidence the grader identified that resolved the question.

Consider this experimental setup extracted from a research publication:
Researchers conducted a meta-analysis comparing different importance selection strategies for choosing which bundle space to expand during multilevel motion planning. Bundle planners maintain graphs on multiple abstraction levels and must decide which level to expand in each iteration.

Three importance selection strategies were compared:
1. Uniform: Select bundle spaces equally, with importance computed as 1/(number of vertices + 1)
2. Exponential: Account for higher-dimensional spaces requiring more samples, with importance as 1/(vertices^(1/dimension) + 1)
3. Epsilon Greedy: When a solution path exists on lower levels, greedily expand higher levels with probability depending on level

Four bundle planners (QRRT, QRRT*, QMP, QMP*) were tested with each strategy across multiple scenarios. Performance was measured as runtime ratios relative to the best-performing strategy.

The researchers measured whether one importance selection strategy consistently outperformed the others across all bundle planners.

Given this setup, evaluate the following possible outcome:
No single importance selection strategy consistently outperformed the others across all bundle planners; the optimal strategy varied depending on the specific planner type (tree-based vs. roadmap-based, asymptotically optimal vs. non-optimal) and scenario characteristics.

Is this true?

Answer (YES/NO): NO